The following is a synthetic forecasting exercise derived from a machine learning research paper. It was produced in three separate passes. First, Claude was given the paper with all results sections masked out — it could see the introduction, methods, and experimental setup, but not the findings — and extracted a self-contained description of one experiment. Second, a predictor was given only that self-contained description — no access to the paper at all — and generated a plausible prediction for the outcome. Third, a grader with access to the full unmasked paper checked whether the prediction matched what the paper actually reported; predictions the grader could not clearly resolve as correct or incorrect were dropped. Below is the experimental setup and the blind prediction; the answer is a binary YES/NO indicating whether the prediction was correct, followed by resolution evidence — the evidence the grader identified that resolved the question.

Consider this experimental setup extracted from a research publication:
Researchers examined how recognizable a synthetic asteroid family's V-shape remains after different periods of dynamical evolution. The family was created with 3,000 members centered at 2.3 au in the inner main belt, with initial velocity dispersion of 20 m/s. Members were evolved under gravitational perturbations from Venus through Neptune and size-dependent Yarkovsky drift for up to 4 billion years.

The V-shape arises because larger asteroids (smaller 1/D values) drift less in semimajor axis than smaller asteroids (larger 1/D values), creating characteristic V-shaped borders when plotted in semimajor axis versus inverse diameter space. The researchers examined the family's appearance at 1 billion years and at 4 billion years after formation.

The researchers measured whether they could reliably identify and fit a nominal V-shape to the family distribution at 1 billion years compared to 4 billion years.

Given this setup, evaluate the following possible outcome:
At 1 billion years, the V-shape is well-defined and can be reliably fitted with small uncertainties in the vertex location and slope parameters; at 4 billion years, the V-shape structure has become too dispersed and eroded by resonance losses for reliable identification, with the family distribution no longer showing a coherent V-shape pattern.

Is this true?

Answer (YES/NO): YES